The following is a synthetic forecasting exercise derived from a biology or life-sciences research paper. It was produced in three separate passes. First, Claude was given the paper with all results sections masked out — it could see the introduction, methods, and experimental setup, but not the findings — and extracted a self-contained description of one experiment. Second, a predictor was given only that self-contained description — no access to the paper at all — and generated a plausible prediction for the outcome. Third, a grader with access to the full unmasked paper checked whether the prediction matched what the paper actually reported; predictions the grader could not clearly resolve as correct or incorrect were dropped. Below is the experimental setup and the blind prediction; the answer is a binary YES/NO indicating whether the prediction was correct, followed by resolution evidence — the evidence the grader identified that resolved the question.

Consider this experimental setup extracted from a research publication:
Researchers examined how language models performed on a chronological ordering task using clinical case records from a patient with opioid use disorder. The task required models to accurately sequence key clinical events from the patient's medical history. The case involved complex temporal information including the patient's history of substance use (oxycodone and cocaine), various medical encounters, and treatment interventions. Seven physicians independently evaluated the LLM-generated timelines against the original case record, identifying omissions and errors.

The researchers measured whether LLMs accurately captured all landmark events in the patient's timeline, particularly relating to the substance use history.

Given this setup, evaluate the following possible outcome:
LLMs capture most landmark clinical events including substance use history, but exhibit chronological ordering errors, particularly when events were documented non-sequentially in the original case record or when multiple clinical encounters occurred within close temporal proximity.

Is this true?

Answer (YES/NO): NO